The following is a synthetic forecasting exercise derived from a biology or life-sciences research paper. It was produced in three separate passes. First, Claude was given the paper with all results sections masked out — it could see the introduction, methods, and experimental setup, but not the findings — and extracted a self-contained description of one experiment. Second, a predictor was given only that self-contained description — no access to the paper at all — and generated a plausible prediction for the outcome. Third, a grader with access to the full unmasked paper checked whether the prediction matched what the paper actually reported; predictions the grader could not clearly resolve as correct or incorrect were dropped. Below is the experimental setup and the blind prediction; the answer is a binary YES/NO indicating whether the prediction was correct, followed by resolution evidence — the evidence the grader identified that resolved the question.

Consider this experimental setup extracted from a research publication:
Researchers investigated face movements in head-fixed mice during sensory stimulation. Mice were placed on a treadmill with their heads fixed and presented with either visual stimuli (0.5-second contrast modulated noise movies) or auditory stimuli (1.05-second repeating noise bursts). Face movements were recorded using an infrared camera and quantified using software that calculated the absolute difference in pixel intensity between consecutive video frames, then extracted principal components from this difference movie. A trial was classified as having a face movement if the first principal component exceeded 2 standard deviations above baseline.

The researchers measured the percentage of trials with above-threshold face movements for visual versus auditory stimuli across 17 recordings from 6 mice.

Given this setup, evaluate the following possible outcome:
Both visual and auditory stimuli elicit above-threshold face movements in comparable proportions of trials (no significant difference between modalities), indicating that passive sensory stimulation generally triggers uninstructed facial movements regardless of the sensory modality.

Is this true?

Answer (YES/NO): NO